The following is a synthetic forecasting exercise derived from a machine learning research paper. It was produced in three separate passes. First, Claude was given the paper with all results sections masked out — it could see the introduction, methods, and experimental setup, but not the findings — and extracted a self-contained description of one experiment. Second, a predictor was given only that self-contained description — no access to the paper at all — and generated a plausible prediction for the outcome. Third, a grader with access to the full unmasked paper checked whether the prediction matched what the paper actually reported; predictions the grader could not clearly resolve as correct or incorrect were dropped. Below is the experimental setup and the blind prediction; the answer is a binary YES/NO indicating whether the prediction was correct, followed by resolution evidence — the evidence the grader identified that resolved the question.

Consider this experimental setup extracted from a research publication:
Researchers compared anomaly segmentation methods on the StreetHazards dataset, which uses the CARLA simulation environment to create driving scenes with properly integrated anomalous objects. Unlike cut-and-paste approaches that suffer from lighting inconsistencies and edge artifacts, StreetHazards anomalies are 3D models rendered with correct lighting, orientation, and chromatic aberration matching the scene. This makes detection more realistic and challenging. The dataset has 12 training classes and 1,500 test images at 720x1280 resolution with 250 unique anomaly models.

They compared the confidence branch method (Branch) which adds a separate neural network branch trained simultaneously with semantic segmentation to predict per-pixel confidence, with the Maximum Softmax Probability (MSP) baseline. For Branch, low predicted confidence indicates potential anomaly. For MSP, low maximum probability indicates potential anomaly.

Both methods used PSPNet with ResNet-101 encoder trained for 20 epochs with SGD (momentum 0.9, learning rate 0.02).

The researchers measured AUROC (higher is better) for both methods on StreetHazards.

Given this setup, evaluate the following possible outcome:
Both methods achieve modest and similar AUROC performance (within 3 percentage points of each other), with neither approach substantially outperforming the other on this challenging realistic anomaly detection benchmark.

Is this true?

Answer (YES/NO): NO